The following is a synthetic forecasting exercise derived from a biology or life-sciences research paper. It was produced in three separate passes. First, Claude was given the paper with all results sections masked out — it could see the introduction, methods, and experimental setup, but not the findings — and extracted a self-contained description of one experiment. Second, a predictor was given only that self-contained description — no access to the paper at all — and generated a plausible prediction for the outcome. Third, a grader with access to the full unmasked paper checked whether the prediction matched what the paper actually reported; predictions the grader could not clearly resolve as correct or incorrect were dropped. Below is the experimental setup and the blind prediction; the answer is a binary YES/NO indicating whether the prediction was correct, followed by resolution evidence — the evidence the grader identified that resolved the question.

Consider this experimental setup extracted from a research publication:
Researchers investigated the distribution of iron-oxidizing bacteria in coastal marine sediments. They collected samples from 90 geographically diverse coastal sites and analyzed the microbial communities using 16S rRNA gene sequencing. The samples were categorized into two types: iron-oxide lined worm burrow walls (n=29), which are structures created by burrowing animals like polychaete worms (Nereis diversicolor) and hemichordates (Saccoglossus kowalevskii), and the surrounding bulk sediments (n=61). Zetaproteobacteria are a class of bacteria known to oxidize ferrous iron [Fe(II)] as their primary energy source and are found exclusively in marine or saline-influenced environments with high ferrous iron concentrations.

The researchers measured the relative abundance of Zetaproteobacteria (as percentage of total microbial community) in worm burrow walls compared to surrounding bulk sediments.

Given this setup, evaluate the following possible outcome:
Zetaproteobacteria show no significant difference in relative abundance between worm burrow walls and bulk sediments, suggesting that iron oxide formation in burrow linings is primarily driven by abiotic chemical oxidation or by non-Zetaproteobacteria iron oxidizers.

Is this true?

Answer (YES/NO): NO